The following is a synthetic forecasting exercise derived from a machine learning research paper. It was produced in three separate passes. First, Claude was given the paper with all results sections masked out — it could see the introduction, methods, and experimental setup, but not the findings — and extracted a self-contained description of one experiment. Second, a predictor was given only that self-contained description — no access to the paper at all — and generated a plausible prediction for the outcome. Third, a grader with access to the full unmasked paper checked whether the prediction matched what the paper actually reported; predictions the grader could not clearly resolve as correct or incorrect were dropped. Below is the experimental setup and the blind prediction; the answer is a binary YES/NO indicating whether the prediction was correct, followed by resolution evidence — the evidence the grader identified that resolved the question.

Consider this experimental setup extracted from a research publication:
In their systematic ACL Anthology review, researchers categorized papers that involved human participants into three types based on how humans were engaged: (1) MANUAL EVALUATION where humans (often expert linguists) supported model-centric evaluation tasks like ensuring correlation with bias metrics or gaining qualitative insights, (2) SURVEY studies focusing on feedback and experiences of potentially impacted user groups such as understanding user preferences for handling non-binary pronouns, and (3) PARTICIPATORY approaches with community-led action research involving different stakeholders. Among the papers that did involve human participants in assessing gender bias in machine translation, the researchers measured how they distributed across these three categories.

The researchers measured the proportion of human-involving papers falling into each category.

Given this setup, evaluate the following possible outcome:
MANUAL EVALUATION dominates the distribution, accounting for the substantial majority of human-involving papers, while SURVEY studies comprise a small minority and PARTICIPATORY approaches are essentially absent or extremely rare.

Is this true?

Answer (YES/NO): YES